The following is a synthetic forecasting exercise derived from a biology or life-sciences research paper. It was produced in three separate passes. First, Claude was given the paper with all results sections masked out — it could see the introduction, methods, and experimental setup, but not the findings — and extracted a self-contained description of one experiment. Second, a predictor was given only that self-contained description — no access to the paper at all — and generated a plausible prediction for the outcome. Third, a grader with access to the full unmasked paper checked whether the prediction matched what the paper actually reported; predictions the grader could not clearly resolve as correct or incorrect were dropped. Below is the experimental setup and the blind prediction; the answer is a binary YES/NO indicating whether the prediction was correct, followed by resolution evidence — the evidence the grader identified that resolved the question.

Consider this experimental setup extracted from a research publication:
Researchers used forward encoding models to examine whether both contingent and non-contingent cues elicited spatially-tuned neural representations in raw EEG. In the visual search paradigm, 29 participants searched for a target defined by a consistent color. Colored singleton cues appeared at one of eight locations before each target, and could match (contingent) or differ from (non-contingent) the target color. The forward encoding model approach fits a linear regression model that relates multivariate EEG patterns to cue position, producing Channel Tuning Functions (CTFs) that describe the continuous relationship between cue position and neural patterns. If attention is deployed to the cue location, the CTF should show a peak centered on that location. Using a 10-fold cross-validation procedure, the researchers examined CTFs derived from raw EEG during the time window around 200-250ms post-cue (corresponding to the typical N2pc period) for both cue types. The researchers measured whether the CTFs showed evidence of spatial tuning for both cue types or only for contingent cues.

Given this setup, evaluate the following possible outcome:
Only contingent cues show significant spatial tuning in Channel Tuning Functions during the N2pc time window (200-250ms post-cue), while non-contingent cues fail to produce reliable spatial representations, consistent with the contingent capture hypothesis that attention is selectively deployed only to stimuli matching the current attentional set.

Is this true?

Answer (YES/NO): NO